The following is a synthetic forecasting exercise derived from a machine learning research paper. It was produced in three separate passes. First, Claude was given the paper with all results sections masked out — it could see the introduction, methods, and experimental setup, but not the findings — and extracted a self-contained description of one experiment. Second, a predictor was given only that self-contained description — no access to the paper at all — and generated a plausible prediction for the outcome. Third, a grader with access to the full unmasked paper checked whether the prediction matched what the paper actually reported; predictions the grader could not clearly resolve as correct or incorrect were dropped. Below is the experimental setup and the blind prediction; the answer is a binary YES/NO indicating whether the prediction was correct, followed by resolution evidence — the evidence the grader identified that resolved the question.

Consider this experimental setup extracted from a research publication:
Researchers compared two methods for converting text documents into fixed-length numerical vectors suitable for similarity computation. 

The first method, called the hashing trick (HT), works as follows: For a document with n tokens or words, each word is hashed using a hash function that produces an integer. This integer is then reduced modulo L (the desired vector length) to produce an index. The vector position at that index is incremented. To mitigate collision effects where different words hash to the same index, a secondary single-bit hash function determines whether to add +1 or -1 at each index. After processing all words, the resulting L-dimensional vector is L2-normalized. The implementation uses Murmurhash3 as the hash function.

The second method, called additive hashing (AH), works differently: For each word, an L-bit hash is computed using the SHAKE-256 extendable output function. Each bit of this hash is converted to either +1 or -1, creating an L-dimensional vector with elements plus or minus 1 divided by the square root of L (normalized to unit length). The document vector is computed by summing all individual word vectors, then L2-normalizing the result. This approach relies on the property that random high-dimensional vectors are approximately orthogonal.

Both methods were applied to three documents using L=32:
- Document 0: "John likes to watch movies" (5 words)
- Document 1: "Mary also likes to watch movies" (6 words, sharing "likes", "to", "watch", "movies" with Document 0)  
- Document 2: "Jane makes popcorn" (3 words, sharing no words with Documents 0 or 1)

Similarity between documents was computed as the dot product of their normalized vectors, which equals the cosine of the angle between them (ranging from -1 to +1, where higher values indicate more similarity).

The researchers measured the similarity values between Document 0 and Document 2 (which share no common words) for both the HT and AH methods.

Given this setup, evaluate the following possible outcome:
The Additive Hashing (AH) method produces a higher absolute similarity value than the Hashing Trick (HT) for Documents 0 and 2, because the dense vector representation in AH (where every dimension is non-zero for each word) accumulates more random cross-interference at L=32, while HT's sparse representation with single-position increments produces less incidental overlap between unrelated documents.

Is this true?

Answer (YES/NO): YES